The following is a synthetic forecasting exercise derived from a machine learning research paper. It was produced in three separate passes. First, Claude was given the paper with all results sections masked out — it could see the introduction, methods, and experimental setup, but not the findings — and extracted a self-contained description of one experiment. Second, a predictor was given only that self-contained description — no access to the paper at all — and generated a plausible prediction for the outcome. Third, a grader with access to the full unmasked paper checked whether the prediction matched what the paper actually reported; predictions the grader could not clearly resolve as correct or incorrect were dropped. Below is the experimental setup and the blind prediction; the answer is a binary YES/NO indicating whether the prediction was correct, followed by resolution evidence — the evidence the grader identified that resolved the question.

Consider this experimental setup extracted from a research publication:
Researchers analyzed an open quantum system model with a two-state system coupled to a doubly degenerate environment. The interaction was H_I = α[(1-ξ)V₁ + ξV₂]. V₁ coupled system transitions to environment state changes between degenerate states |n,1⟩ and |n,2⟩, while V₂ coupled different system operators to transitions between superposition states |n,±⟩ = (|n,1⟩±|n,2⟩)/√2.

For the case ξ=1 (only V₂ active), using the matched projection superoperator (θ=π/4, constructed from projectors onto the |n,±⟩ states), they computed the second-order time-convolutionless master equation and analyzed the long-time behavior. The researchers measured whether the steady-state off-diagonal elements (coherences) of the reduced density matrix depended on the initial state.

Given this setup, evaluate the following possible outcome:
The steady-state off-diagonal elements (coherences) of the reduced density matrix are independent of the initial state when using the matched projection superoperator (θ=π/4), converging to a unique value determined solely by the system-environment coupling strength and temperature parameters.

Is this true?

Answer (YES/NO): NO